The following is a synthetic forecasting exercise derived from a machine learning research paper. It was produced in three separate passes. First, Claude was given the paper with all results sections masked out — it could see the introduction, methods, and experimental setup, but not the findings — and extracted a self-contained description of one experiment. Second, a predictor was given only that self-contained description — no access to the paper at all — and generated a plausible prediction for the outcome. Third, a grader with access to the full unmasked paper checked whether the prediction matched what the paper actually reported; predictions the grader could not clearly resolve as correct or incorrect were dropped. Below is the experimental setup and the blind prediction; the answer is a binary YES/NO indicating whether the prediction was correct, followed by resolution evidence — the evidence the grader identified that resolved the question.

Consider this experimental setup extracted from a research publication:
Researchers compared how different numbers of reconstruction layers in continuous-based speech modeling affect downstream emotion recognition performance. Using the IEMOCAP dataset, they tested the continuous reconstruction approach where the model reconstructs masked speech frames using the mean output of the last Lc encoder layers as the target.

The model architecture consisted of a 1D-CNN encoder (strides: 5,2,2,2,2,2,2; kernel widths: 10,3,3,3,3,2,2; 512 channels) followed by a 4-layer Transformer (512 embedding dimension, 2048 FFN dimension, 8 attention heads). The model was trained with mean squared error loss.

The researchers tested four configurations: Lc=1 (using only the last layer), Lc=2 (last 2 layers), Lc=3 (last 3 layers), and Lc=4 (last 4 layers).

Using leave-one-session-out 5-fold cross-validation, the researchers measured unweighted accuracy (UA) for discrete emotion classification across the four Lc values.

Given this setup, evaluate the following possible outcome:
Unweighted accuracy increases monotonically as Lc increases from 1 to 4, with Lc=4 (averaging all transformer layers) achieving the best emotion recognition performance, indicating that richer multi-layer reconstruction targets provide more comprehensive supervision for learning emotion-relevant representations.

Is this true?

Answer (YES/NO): NO